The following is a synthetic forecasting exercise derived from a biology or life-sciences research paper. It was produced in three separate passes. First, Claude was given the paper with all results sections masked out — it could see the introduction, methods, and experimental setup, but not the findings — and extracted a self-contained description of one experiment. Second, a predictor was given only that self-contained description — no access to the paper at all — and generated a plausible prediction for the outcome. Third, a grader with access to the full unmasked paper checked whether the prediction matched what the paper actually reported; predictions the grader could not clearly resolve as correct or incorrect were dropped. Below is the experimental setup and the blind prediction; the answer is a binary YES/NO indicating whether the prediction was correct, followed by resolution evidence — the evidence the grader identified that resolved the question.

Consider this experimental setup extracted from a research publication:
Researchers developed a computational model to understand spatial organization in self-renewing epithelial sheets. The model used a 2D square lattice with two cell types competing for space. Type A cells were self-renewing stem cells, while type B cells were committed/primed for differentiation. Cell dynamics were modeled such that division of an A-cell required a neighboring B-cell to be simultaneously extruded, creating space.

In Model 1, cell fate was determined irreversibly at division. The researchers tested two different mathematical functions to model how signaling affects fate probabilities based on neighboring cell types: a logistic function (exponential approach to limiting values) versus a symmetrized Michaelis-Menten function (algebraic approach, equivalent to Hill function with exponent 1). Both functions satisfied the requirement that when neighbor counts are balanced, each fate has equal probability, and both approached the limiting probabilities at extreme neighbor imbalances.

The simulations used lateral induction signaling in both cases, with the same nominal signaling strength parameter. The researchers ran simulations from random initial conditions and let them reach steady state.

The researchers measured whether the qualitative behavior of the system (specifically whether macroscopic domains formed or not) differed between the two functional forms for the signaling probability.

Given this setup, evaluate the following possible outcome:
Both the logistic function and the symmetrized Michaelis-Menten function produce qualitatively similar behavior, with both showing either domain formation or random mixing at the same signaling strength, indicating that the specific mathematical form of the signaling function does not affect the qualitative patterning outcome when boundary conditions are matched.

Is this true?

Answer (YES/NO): YES